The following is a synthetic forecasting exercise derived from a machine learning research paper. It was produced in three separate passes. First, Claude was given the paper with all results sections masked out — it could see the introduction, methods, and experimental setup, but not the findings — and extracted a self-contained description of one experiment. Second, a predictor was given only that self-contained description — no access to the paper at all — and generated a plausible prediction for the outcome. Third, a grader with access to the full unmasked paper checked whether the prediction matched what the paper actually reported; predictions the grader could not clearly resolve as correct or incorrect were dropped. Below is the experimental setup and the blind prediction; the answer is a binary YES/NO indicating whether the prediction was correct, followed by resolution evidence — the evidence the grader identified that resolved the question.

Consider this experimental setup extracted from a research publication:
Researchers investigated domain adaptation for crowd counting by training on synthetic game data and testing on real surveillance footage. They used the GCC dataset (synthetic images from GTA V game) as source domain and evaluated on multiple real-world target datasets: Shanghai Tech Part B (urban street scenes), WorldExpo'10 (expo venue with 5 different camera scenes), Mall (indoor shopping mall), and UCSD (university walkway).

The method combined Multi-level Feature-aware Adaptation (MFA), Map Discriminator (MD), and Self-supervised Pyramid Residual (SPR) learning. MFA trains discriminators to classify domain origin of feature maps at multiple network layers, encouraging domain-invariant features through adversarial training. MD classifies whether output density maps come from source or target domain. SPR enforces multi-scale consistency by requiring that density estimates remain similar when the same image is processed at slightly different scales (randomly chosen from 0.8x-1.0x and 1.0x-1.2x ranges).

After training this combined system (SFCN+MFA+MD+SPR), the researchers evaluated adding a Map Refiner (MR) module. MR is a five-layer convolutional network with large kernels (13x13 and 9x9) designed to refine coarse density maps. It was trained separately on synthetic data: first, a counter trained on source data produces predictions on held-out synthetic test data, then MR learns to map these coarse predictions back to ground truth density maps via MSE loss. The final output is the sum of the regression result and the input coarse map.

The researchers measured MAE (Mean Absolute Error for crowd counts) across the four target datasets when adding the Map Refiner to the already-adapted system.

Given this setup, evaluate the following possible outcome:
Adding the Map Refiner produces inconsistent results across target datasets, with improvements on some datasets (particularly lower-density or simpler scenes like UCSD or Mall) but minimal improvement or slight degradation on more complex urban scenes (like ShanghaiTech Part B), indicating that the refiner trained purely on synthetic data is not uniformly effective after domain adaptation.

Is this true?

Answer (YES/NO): NO